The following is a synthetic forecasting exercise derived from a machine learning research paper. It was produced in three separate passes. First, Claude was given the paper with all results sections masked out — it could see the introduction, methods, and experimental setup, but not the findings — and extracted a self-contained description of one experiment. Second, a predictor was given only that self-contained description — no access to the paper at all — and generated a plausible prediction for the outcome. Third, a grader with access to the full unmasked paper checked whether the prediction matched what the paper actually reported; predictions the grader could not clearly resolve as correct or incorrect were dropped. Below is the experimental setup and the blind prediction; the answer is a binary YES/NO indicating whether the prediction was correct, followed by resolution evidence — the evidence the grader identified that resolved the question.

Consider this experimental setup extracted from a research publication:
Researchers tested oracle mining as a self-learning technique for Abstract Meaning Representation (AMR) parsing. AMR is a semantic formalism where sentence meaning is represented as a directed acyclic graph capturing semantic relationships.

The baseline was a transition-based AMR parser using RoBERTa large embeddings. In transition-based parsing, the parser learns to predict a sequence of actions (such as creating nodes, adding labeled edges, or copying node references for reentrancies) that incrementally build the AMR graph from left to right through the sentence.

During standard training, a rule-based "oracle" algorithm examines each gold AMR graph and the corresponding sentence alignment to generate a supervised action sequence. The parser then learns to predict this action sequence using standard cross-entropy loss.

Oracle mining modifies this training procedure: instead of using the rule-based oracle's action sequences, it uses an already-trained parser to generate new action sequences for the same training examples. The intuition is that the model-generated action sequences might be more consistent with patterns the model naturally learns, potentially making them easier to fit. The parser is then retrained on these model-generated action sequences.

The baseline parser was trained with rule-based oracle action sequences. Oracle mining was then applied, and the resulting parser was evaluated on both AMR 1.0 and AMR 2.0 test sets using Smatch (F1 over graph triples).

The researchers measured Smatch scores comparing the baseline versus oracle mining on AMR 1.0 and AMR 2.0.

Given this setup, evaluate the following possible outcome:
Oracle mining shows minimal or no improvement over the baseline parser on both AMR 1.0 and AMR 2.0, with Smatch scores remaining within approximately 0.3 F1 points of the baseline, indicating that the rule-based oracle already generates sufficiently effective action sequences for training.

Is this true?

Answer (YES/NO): YES